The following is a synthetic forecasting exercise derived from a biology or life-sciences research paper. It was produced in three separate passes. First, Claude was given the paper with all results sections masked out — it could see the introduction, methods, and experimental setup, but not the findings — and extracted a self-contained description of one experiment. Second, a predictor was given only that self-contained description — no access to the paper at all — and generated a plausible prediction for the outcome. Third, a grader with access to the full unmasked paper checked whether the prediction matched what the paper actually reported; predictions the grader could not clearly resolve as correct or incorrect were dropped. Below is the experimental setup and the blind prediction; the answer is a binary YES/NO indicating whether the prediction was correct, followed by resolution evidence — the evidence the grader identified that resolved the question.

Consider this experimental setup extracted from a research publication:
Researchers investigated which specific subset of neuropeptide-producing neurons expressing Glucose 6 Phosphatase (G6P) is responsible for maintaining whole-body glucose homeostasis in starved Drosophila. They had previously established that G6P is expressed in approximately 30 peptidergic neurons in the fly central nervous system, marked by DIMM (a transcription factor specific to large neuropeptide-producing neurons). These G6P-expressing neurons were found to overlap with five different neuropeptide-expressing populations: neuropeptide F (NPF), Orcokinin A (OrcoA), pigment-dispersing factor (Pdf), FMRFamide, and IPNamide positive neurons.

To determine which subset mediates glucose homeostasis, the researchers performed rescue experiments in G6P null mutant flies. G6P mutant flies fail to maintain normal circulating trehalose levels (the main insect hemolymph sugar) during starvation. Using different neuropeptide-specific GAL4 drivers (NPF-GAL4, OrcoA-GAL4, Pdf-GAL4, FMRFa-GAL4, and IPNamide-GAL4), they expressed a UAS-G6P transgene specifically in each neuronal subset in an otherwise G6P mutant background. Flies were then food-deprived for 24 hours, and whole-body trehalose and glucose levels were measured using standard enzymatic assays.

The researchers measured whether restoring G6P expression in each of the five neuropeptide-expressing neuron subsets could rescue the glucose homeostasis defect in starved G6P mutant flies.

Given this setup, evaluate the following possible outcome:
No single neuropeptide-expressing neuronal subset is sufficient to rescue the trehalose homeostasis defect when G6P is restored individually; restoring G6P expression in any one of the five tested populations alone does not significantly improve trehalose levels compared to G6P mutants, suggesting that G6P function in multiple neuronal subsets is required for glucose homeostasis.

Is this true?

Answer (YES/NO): NO